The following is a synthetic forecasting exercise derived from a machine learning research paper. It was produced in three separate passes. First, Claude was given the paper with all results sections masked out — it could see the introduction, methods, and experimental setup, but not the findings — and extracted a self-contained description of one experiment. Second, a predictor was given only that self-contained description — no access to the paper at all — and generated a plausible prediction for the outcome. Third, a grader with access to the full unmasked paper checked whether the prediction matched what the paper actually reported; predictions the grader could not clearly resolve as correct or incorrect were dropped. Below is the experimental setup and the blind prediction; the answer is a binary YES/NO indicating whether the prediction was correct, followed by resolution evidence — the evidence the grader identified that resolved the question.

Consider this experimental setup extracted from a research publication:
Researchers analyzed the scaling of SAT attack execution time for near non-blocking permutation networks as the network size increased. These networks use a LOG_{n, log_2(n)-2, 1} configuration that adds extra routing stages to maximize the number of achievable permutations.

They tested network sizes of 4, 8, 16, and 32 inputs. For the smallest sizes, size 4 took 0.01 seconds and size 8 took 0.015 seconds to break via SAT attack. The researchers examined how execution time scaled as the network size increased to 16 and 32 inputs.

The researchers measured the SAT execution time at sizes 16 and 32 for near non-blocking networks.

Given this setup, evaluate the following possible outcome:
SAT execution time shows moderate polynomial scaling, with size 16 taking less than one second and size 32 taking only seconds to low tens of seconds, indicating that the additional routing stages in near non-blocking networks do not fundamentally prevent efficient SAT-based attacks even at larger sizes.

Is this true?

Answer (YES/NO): NO